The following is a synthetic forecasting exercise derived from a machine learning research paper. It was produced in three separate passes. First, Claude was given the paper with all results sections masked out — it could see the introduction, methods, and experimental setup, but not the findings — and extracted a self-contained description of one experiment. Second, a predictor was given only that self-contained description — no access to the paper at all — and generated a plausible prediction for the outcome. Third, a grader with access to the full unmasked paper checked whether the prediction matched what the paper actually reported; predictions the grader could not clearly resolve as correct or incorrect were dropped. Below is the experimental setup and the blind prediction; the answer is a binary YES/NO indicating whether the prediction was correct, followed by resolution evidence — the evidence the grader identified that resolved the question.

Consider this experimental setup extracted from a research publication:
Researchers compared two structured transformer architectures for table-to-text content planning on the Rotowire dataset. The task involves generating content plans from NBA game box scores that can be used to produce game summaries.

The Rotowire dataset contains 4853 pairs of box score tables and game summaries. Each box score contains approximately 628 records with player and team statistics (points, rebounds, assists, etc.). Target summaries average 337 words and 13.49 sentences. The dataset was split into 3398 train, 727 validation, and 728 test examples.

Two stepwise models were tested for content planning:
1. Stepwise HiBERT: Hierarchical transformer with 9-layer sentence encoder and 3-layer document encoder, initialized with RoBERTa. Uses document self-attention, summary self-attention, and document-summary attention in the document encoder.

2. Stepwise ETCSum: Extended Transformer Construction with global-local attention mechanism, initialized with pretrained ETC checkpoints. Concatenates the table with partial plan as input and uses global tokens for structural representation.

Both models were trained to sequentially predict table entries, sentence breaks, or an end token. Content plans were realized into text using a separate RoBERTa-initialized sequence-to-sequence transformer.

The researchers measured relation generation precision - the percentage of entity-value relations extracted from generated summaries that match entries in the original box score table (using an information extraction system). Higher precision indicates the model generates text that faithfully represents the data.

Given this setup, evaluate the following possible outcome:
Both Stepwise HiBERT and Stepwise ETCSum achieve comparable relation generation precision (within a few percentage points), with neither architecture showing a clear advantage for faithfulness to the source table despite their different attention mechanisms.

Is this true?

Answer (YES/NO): NO